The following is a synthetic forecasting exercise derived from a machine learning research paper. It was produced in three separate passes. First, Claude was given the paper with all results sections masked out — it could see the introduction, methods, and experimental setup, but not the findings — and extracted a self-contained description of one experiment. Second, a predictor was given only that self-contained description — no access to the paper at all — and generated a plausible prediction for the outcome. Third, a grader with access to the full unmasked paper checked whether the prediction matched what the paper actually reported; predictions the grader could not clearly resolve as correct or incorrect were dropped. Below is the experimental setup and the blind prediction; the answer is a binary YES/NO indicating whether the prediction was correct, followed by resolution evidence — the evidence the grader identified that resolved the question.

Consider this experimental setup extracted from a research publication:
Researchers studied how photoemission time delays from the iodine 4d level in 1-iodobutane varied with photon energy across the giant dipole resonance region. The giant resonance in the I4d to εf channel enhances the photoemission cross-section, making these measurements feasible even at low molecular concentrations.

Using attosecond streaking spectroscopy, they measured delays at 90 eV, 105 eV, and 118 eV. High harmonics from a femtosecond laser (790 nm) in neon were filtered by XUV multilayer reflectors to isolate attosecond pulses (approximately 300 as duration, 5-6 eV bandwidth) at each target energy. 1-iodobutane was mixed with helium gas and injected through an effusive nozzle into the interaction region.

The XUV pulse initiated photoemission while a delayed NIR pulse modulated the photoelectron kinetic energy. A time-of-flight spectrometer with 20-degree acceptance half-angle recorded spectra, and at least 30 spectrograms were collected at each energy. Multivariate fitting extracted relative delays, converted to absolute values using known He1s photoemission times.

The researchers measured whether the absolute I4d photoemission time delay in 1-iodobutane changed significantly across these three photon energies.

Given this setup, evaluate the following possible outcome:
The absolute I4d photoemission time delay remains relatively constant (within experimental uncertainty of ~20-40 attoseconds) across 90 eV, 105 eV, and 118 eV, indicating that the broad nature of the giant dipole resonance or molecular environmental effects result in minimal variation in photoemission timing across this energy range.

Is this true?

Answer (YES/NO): YES